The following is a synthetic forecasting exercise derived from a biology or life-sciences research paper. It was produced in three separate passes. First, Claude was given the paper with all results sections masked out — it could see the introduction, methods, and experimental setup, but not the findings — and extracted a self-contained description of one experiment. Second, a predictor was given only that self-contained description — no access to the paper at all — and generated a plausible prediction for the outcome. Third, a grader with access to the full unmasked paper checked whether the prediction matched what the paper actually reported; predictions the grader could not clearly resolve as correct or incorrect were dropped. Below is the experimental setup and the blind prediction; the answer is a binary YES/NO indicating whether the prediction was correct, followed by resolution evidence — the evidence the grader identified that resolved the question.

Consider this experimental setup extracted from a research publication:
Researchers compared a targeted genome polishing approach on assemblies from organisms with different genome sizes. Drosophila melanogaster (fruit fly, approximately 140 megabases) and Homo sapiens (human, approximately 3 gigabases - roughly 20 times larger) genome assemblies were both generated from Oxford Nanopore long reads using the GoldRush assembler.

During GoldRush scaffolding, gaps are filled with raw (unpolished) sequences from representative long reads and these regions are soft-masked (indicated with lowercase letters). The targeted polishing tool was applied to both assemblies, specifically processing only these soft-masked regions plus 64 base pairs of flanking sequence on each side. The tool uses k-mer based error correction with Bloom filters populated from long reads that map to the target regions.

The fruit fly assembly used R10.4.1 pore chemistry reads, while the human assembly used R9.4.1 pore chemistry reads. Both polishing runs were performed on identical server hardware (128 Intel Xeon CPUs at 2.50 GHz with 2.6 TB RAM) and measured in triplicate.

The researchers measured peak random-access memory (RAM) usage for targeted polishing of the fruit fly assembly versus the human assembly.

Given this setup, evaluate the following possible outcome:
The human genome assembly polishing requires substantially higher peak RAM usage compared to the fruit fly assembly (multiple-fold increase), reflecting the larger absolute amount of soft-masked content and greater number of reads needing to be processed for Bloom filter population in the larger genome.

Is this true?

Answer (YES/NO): NO